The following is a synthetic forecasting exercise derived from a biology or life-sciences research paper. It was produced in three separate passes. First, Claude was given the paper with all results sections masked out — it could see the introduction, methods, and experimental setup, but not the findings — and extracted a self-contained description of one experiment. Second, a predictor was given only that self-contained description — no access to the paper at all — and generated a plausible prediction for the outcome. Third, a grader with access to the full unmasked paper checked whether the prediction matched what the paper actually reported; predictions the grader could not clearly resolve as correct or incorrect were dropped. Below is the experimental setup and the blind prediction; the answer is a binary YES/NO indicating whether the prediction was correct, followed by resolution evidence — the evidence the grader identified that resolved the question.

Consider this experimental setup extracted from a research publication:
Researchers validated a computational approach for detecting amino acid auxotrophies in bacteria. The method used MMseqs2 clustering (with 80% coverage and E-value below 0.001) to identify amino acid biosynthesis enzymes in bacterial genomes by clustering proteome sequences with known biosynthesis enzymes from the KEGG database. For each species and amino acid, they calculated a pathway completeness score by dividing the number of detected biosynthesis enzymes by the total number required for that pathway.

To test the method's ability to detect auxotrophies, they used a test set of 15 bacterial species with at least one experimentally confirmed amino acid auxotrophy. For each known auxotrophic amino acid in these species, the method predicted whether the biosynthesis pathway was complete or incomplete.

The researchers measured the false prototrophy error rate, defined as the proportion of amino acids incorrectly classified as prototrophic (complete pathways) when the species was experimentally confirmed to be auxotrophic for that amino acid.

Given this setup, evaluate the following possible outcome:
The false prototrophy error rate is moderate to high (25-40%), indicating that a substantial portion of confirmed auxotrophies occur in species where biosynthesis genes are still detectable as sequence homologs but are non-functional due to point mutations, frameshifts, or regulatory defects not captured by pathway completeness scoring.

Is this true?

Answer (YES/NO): NO